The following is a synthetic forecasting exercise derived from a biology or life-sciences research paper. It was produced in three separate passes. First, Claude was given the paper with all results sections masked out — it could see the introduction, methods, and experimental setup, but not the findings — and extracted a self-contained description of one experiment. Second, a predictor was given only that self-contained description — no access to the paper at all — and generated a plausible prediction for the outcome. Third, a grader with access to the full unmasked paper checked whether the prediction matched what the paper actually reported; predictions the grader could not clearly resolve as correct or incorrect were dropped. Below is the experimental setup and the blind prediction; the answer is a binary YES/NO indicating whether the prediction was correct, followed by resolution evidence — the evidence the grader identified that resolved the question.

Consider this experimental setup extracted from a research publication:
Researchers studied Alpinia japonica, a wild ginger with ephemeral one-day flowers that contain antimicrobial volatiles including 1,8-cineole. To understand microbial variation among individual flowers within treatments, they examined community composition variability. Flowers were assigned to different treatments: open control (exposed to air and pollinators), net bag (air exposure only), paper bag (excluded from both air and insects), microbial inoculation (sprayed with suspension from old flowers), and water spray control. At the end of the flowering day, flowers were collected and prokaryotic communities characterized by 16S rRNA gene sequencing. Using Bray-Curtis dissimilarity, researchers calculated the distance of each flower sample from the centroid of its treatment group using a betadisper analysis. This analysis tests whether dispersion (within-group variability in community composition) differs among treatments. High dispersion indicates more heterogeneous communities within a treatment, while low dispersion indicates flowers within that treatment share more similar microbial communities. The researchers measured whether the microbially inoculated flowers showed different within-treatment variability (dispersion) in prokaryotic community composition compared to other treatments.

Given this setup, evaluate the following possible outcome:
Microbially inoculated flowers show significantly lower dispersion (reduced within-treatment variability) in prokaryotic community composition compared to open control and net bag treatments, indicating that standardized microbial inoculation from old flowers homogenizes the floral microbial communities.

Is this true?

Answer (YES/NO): YES